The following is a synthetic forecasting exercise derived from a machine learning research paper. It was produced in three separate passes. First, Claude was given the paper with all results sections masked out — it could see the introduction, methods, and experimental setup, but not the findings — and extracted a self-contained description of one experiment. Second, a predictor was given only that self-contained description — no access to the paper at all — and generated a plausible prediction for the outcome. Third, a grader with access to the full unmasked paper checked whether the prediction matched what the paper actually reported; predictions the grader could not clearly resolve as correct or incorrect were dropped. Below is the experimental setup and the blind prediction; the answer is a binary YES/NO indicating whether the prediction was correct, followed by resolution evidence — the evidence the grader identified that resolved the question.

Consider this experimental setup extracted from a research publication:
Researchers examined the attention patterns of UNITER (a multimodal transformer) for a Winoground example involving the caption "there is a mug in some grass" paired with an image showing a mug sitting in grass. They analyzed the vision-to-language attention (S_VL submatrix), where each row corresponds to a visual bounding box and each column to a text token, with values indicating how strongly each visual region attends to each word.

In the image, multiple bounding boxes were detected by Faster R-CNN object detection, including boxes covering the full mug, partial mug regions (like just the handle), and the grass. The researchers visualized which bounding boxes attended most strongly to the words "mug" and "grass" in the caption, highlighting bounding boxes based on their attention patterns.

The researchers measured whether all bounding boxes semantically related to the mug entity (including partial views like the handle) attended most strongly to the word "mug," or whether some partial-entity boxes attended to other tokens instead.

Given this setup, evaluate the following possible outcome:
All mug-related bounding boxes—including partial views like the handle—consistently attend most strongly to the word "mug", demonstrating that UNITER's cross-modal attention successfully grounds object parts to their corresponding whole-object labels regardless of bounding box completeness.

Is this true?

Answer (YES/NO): NO